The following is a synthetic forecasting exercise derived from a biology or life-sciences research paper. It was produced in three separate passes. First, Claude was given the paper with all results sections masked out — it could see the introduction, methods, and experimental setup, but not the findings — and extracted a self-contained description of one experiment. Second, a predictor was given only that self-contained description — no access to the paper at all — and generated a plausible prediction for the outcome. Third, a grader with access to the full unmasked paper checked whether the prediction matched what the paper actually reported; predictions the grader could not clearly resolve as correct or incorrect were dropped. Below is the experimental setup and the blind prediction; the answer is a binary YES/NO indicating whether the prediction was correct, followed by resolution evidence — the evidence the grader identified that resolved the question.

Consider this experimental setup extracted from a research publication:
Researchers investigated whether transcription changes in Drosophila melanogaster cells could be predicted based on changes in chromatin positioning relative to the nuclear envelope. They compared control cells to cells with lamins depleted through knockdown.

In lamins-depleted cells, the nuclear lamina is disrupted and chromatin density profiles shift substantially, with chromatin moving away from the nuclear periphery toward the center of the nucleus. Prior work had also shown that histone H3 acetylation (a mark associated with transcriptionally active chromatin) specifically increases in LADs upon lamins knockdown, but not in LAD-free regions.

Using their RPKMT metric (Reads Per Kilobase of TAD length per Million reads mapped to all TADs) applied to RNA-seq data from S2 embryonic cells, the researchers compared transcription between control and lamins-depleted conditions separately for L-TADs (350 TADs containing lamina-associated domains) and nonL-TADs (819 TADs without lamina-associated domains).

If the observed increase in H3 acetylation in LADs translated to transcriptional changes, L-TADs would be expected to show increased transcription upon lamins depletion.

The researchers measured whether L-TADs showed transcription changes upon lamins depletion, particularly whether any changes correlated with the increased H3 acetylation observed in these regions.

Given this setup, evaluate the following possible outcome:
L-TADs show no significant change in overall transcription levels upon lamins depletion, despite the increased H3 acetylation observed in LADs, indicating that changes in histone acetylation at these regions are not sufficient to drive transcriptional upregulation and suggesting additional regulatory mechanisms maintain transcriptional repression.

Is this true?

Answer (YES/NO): YES